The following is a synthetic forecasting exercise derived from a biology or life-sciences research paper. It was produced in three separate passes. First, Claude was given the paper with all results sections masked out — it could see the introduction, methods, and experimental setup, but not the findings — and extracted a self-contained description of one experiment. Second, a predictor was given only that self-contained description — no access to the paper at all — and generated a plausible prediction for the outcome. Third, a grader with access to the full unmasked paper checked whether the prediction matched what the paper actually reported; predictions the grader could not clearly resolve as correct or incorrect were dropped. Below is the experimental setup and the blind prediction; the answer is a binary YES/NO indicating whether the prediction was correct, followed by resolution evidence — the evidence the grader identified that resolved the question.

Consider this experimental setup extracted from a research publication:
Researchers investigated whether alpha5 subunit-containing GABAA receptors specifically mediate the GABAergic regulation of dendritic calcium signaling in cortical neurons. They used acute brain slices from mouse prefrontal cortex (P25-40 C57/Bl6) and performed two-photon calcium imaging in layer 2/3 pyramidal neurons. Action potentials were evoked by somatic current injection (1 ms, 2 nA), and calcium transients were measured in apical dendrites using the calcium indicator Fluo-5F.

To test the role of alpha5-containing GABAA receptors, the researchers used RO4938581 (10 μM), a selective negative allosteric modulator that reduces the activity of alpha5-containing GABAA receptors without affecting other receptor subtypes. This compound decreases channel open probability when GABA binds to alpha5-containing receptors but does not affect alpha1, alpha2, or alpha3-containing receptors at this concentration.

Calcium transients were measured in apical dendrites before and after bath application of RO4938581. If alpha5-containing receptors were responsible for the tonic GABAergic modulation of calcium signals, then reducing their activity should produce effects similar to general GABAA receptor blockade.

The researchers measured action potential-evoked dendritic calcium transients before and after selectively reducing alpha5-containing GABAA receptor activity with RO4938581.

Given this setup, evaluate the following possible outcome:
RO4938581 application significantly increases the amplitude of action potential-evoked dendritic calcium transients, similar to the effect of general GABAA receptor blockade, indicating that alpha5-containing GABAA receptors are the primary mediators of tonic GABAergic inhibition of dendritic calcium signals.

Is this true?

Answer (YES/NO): NO